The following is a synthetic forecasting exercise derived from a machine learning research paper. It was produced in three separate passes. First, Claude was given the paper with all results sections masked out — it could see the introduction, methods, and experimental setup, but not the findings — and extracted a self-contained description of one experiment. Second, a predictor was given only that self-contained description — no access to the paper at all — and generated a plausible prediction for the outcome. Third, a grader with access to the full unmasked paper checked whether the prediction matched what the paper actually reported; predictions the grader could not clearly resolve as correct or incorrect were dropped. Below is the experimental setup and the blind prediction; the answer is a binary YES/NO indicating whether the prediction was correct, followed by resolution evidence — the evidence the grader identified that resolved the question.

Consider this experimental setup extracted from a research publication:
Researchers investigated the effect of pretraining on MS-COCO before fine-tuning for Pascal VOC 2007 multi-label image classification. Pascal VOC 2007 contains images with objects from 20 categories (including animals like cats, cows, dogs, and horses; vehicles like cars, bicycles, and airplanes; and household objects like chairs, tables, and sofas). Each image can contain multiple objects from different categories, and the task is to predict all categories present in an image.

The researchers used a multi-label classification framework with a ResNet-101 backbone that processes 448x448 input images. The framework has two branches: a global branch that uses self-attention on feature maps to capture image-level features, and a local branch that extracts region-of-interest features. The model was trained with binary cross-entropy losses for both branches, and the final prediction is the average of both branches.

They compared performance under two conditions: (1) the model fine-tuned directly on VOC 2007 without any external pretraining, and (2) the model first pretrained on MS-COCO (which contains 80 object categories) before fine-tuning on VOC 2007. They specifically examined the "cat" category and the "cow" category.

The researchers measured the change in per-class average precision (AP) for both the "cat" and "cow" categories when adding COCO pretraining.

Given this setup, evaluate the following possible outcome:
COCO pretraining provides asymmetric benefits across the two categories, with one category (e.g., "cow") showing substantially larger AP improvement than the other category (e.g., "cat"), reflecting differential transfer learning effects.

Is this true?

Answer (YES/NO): YES